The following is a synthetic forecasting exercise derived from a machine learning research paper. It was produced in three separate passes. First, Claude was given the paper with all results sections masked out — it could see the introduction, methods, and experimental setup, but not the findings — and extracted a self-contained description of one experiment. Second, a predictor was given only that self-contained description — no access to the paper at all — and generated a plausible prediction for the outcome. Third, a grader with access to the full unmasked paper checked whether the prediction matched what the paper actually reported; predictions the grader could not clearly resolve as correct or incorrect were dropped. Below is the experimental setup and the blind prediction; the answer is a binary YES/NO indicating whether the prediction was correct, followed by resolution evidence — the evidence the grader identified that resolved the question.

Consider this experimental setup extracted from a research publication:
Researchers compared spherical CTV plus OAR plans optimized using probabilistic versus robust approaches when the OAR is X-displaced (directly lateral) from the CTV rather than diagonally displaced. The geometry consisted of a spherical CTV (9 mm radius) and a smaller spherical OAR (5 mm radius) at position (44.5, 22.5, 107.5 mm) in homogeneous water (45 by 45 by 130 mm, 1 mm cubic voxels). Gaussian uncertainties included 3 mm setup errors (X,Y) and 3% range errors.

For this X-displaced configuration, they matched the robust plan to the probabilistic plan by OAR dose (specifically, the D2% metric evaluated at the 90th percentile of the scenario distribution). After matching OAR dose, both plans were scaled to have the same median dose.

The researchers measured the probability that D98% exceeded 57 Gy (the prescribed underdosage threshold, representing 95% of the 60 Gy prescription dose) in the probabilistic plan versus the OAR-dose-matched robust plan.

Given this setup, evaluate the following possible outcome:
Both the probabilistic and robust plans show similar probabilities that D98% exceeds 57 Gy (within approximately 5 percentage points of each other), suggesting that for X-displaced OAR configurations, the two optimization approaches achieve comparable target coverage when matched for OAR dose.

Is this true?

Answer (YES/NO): NO